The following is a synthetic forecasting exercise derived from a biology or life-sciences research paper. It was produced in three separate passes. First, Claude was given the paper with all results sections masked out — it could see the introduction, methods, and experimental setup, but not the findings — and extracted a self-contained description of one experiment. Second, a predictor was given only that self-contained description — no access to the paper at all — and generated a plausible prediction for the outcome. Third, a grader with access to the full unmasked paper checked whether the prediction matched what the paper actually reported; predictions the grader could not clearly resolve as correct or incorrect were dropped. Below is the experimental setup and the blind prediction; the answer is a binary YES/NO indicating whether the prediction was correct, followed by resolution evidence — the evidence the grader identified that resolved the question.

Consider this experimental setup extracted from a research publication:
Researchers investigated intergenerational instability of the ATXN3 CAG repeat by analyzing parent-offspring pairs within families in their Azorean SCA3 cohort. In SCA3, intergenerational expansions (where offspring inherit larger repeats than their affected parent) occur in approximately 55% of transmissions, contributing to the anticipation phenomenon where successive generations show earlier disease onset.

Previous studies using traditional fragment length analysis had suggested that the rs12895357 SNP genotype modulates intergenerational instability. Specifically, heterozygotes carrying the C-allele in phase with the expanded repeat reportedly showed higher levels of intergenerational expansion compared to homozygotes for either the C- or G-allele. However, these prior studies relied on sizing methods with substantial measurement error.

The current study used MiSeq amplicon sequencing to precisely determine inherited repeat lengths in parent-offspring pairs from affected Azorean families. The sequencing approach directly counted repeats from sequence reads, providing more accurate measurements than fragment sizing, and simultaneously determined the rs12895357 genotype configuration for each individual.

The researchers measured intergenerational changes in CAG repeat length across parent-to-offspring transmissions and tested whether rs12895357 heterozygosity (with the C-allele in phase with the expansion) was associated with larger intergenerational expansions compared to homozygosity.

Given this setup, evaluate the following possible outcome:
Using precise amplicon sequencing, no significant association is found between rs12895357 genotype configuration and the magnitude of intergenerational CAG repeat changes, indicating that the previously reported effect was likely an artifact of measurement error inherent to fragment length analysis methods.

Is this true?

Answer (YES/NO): NO